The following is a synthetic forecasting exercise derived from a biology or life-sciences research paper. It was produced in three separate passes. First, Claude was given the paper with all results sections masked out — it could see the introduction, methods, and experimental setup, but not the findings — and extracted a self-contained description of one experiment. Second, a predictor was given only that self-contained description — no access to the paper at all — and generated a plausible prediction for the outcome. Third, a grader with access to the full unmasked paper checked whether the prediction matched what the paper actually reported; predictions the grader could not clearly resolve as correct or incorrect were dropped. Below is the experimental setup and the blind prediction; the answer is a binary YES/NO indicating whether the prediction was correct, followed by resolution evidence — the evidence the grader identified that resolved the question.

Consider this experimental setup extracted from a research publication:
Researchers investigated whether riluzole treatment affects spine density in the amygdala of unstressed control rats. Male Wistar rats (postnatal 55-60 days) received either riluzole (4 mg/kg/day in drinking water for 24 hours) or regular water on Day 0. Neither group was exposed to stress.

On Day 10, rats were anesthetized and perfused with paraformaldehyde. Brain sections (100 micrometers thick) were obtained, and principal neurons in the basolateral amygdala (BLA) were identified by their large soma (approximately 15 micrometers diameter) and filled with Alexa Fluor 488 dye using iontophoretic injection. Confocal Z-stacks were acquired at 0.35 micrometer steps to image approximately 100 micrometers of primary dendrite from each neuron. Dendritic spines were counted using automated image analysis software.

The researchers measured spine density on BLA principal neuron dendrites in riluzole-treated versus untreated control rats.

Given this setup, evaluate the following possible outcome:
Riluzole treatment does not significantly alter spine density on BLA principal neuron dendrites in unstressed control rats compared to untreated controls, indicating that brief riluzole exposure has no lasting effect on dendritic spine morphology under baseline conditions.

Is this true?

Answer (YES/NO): YES